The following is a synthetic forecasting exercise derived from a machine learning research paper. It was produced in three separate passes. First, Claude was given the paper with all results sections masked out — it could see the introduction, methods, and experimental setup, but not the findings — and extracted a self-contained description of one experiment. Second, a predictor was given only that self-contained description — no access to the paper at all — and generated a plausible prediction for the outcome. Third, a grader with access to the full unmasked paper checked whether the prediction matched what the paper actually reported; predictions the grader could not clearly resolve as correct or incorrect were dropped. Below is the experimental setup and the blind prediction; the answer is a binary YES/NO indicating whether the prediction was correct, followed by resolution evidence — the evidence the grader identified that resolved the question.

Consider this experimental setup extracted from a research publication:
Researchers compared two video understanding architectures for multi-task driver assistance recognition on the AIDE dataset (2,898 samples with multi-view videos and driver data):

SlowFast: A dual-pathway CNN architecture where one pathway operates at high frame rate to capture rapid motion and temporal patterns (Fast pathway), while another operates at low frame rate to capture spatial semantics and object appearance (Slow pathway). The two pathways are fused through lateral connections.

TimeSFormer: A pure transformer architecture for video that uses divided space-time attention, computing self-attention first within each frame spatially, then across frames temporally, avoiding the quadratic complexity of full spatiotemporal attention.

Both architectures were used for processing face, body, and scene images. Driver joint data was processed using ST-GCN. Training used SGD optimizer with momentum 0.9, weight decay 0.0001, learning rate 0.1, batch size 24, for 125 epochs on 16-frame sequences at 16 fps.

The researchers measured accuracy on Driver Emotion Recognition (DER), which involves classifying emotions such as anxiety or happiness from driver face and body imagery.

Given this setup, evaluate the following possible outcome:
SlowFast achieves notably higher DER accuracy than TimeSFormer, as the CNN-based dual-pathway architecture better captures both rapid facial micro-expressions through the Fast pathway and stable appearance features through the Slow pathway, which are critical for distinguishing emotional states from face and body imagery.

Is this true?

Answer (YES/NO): NO